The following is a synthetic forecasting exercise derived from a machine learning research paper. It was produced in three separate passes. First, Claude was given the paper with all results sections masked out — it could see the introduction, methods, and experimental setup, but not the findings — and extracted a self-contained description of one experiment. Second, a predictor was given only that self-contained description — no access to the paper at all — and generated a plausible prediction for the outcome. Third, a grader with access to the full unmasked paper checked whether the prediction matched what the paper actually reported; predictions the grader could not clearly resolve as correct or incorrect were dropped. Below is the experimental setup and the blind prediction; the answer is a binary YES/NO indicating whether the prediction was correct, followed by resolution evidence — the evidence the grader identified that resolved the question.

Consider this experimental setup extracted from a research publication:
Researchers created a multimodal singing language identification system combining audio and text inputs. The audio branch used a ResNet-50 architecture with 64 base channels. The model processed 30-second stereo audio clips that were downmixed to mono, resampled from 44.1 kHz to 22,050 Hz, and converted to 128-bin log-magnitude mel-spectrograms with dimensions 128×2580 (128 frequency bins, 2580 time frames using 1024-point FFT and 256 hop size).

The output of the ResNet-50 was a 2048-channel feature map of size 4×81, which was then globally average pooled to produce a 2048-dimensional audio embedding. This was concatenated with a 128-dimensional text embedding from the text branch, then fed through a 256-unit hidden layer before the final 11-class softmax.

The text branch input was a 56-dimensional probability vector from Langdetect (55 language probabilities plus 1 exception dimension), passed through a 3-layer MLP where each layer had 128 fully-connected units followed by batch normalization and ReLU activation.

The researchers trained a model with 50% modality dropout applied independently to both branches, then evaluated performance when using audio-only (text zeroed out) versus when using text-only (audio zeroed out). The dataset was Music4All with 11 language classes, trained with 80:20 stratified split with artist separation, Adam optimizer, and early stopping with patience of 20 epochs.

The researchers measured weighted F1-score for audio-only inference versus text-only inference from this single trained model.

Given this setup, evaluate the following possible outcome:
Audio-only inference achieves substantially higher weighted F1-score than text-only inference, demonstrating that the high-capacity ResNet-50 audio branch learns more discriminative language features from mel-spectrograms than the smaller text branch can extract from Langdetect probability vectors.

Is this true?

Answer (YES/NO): NO